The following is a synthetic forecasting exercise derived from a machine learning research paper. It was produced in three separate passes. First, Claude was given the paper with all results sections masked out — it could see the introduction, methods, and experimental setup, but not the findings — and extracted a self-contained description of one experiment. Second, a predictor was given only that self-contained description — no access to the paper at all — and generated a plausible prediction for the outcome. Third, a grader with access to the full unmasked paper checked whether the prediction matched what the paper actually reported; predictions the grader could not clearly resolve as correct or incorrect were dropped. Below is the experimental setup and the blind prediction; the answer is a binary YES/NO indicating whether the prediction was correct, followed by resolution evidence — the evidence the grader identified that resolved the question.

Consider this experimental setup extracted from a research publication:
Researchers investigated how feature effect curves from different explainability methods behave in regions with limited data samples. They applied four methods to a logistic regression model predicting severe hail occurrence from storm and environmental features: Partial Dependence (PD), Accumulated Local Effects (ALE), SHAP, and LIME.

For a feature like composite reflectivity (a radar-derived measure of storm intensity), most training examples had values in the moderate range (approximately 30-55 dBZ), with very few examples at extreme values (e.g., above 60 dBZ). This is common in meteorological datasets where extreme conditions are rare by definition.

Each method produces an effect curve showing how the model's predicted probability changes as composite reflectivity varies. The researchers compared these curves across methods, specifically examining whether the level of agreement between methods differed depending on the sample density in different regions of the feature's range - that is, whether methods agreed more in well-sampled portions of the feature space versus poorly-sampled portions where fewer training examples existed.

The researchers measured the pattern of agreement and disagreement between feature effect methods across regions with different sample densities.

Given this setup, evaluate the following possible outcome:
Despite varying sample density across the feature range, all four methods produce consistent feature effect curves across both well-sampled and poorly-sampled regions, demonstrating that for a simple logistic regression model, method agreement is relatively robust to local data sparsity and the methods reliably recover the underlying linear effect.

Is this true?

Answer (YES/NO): NO